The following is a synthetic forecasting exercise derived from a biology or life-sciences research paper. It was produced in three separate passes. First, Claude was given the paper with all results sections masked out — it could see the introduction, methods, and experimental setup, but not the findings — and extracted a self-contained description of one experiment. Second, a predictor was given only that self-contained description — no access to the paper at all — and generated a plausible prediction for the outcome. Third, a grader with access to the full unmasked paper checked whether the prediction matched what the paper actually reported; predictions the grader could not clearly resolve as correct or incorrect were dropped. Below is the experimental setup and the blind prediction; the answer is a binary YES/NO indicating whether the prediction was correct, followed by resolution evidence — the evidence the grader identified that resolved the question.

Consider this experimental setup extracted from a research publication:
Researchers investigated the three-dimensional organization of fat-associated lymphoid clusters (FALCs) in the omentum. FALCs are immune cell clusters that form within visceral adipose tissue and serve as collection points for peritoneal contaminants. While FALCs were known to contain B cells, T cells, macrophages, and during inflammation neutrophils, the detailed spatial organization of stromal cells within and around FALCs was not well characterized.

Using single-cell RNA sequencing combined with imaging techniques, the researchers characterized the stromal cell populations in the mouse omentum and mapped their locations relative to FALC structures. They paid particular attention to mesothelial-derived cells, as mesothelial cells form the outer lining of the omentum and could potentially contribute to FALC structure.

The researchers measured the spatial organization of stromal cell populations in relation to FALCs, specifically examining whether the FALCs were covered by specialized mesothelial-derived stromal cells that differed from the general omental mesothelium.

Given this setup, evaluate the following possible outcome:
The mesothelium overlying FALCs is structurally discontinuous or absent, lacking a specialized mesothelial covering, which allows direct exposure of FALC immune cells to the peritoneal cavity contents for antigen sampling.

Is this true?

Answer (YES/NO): NO